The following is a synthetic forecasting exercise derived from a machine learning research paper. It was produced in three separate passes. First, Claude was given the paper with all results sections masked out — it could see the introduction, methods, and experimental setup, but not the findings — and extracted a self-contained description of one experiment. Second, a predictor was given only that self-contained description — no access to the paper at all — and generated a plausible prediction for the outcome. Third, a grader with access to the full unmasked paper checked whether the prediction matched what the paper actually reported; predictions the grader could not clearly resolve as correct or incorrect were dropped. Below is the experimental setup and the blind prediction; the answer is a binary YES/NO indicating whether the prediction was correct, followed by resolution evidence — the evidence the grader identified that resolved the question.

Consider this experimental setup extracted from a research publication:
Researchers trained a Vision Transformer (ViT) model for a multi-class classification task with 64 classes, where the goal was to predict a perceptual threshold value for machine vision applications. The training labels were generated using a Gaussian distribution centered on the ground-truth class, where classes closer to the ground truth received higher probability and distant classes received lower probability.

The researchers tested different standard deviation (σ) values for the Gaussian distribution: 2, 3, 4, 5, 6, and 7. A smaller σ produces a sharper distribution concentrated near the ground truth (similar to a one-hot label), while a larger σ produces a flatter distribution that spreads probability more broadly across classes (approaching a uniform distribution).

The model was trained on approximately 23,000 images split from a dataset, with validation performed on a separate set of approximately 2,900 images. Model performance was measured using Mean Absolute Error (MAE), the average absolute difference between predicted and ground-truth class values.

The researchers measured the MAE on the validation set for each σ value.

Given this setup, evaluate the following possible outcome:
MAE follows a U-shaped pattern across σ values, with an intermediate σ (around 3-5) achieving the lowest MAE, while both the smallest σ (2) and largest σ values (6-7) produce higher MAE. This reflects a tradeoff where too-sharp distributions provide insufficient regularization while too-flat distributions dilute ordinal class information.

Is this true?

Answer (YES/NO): YES